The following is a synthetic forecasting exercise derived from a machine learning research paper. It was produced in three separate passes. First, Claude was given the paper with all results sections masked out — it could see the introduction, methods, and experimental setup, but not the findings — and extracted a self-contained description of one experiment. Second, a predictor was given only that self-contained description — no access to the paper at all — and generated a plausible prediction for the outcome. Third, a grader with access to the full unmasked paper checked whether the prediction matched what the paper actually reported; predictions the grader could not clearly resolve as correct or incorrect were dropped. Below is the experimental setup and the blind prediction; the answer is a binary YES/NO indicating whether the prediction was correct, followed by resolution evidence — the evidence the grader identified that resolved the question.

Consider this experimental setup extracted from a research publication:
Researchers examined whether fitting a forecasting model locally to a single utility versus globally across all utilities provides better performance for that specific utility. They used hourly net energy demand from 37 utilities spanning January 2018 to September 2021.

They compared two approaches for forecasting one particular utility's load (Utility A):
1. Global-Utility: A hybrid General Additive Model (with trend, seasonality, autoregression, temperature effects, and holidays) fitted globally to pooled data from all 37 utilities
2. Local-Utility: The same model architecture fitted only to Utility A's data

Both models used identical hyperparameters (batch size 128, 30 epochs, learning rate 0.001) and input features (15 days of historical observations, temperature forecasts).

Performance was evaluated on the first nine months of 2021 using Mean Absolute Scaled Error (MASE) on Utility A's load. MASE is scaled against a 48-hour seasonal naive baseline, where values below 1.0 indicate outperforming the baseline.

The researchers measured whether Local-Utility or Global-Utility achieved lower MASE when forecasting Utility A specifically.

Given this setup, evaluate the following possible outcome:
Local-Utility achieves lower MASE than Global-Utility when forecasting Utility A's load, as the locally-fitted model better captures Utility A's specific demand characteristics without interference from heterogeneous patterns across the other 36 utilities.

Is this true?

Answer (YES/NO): YES